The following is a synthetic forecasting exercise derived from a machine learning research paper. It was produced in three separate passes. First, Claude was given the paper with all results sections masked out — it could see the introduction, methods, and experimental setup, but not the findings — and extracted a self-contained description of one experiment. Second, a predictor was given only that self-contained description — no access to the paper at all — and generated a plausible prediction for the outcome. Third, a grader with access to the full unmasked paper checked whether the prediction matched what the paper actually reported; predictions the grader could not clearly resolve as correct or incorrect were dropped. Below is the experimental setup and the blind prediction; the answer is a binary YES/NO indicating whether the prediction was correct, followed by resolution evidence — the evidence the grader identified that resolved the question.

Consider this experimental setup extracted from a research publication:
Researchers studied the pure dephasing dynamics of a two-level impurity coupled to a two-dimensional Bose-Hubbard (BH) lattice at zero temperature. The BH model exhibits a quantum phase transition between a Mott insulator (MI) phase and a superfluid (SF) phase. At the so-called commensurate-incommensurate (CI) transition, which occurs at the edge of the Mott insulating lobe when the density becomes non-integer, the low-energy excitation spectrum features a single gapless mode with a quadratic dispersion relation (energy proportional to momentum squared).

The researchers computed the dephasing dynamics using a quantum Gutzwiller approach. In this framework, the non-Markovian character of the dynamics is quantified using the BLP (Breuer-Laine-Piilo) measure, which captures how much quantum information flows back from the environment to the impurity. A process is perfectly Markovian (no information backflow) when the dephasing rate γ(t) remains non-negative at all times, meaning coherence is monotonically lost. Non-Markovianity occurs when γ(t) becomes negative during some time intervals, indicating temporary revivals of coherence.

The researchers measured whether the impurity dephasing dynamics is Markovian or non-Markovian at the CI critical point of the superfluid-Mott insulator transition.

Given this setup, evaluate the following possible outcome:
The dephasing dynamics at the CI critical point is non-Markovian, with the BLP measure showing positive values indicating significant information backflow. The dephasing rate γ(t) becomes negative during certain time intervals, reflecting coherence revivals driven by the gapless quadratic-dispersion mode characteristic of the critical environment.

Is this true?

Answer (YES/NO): NO